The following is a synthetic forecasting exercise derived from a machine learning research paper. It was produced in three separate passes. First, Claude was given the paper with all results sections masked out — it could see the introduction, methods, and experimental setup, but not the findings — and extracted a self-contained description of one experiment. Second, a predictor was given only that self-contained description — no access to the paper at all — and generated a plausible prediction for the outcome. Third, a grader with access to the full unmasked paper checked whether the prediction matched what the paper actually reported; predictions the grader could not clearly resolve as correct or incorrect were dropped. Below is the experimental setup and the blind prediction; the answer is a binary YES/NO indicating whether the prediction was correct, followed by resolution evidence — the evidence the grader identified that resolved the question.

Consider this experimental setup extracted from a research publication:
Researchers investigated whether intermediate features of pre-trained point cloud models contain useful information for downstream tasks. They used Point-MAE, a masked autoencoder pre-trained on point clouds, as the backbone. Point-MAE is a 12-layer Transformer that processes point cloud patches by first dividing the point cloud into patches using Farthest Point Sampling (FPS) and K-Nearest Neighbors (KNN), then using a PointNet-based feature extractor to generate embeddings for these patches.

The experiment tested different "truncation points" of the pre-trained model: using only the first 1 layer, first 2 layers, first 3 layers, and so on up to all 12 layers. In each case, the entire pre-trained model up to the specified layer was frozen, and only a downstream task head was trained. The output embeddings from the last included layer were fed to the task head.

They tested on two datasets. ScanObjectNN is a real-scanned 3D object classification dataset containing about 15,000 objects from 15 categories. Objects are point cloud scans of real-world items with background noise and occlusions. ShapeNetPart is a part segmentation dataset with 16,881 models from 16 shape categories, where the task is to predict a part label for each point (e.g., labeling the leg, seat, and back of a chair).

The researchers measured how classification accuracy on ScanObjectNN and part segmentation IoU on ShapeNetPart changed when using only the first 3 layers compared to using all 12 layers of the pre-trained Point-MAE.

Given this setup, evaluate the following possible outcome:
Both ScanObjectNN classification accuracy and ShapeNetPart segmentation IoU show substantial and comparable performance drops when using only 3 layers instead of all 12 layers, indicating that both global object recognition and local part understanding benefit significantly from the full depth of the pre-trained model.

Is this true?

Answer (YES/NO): NO